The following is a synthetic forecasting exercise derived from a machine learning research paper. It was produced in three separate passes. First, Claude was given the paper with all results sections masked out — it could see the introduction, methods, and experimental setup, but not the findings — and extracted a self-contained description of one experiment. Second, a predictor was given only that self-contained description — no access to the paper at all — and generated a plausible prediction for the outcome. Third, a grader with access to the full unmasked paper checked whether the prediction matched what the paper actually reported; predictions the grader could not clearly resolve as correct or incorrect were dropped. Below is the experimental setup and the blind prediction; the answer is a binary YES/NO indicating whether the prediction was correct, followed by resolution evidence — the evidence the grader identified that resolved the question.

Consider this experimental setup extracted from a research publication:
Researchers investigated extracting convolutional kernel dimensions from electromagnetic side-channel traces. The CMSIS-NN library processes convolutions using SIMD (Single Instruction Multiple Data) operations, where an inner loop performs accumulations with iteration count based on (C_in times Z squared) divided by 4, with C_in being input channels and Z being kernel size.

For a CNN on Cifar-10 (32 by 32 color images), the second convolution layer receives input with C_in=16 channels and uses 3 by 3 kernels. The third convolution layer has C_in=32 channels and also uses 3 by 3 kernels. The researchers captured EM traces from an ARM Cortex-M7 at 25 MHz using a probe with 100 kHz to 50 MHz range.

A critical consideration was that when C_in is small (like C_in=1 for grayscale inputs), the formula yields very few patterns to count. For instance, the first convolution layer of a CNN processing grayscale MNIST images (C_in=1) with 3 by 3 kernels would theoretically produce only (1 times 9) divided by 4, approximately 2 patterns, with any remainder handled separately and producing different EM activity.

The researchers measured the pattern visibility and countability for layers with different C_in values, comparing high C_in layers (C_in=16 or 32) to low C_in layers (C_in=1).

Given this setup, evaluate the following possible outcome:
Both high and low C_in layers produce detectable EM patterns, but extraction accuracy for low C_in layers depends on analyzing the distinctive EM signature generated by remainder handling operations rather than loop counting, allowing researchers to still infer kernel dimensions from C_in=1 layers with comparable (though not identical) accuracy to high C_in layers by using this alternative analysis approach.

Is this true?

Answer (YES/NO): NO